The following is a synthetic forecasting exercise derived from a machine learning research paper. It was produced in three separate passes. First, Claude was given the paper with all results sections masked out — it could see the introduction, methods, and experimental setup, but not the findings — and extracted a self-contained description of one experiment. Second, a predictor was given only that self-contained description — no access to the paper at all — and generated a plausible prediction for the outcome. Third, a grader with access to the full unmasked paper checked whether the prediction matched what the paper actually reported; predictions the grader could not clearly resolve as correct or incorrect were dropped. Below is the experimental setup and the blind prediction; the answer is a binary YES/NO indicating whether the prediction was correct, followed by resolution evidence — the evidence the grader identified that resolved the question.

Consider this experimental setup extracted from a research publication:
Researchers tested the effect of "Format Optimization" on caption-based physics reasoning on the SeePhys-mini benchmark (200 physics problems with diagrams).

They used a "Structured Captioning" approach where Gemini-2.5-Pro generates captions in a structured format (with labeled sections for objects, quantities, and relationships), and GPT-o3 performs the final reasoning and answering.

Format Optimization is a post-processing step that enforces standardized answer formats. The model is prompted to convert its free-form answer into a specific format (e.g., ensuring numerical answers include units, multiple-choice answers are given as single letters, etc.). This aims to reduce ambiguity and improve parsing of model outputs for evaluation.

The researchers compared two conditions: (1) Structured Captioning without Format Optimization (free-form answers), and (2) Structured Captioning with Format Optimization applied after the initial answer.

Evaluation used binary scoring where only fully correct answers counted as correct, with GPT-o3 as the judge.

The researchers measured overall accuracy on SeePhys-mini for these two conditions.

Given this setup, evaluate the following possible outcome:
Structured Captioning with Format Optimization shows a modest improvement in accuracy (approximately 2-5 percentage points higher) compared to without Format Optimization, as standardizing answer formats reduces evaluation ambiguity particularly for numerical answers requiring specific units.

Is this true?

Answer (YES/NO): YES